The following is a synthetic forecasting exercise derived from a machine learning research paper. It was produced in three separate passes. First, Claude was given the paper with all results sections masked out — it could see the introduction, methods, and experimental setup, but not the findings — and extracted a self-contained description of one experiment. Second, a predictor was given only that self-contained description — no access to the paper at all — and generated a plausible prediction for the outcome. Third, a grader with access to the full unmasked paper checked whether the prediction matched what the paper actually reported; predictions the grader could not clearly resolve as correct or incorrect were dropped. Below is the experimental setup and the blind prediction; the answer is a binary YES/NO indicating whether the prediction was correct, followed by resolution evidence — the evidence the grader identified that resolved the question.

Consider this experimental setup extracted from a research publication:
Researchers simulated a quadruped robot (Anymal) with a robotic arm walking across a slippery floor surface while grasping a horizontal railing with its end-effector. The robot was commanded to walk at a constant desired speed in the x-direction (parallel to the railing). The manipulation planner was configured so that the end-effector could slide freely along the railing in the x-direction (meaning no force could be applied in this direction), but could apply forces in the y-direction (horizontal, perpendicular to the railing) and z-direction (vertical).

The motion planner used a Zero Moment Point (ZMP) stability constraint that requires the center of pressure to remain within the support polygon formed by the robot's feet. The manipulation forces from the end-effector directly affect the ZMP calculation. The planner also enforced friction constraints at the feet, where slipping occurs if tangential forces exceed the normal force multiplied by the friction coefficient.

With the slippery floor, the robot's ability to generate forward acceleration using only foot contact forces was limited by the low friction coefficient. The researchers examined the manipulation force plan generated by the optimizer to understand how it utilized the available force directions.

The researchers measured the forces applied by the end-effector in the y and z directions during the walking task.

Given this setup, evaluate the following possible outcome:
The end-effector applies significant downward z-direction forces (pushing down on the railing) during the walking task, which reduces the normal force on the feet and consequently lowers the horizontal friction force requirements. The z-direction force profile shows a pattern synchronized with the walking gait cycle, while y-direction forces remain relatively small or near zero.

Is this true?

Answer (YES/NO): NO